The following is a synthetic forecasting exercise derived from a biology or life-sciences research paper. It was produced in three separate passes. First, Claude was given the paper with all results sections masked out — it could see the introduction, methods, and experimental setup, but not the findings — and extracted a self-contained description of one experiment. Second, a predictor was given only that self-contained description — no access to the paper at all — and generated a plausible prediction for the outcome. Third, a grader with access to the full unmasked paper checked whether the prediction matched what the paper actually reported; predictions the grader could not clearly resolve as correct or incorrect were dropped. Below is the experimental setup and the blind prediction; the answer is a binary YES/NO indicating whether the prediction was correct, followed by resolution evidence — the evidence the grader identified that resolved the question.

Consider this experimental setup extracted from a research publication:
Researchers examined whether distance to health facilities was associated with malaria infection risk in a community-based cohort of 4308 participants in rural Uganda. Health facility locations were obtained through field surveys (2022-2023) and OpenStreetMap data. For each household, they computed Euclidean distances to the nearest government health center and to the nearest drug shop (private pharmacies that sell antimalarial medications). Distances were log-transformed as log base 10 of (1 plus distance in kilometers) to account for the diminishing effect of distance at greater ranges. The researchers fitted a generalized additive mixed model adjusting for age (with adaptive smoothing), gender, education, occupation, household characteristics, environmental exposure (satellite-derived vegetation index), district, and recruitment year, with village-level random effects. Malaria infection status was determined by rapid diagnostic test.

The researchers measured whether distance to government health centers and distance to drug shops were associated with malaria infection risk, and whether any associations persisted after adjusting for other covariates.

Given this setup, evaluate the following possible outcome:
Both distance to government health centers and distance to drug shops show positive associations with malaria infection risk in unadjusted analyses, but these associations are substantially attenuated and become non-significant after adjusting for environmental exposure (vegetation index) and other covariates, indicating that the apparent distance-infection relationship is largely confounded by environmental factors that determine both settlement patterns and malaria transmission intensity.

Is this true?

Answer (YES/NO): NO